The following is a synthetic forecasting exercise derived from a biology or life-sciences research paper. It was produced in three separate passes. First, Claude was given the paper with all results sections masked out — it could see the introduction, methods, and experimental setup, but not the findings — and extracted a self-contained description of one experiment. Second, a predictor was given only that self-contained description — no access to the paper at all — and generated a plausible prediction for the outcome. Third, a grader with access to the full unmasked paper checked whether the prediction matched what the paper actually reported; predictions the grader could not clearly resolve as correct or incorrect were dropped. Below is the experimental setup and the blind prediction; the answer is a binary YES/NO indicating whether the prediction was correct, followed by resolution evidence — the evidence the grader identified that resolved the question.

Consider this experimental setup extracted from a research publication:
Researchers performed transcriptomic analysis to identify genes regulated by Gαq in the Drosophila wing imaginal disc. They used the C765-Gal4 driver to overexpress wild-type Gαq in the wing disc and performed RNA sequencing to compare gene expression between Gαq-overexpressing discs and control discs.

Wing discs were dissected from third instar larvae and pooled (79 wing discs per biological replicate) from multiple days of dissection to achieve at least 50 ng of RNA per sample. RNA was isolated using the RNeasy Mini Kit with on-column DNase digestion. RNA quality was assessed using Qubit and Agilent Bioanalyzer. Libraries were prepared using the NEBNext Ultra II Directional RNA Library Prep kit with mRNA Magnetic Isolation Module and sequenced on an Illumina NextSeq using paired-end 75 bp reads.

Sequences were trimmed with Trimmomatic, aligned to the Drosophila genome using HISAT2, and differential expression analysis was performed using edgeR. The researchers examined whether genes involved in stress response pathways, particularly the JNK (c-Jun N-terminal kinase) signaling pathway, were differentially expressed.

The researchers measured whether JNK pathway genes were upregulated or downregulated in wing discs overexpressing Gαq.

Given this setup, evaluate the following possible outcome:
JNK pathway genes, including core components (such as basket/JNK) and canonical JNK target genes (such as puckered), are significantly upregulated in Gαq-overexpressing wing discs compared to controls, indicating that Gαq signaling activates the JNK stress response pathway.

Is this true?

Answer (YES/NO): NO